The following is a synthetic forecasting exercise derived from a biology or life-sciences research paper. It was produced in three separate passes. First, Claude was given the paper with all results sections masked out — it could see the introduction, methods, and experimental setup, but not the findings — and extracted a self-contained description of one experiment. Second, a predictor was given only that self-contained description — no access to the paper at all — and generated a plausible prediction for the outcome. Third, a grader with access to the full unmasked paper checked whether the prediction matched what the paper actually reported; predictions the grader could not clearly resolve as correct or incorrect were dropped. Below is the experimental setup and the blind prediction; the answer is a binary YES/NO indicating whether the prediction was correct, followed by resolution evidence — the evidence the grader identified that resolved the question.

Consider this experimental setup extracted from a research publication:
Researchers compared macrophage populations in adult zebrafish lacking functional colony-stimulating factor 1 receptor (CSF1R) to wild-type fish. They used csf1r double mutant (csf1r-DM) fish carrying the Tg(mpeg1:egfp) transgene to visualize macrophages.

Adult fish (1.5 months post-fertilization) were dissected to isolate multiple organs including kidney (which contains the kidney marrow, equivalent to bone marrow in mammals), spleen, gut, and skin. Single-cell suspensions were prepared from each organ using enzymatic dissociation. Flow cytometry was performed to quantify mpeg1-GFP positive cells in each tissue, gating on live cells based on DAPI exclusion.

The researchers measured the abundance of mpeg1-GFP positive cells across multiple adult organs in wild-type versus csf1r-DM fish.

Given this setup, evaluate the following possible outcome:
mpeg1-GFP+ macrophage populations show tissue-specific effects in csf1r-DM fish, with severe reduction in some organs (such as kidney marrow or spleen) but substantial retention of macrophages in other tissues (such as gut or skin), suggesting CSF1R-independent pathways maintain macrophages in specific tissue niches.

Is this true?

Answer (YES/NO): NO